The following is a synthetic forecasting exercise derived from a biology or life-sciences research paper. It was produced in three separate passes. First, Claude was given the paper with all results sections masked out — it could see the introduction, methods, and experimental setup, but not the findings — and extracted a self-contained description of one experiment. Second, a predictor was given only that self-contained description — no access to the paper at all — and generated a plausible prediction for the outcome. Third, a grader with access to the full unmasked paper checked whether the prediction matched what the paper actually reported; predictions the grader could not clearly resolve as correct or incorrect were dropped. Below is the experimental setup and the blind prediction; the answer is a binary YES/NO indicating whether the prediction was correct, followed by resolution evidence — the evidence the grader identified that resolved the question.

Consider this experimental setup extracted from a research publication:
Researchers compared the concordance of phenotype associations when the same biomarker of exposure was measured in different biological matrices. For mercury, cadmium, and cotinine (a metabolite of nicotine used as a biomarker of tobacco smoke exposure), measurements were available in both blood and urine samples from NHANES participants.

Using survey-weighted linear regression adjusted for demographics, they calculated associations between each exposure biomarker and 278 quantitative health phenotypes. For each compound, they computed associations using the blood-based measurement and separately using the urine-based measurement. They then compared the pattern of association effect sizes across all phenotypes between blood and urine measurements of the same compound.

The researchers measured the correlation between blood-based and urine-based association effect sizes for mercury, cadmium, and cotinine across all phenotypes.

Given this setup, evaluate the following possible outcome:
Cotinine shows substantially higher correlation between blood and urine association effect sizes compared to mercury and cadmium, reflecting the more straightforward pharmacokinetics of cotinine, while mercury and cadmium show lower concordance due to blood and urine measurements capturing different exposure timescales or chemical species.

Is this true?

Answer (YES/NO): YES